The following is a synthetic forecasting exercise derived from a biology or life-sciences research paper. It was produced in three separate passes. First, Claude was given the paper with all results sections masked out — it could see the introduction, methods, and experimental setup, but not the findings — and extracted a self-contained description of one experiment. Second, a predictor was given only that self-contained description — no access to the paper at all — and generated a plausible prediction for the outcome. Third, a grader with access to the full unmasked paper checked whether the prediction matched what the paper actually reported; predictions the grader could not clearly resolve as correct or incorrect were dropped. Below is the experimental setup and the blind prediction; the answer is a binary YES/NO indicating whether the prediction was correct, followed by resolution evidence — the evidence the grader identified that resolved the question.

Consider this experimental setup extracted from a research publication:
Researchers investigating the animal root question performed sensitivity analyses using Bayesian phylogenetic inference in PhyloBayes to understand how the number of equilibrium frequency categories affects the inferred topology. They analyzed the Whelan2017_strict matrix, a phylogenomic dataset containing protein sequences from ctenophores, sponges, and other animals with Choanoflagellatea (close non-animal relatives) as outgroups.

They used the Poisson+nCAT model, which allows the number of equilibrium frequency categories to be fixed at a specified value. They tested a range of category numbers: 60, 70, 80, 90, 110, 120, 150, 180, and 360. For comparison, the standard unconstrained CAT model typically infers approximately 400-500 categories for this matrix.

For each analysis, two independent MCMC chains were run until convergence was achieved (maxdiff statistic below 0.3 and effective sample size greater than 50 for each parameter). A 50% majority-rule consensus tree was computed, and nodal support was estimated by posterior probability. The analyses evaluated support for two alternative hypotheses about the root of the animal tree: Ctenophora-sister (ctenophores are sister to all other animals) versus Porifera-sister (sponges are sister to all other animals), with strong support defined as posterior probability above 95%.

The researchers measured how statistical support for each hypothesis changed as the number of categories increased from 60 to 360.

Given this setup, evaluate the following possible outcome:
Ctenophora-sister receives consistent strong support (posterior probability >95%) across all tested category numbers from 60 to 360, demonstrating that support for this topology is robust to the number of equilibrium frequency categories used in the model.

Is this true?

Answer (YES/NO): NO